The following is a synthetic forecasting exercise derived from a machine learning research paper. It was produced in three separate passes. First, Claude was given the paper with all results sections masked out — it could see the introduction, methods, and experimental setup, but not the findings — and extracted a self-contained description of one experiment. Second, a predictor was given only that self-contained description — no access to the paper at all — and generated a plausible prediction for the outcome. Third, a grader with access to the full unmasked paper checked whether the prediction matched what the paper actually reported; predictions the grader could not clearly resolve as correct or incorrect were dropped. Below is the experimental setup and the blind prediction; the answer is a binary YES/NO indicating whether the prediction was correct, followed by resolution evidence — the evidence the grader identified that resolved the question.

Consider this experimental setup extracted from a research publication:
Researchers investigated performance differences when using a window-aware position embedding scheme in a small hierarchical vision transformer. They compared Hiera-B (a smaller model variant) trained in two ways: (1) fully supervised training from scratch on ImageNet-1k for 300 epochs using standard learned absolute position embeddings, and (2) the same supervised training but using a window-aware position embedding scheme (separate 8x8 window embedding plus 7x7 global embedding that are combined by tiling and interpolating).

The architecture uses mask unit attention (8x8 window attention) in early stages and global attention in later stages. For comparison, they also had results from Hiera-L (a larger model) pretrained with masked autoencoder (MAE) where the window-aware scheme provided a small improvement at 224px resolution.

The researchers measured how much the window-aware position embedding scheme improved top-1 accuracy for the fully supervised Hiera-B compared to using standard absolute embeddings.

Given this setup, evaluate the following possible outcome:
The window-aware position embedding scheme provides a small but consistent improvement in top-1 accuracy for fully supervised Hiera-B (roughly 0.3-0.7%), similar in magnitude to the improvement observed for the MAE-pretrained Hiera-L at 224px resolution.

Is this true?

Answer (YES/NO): NO